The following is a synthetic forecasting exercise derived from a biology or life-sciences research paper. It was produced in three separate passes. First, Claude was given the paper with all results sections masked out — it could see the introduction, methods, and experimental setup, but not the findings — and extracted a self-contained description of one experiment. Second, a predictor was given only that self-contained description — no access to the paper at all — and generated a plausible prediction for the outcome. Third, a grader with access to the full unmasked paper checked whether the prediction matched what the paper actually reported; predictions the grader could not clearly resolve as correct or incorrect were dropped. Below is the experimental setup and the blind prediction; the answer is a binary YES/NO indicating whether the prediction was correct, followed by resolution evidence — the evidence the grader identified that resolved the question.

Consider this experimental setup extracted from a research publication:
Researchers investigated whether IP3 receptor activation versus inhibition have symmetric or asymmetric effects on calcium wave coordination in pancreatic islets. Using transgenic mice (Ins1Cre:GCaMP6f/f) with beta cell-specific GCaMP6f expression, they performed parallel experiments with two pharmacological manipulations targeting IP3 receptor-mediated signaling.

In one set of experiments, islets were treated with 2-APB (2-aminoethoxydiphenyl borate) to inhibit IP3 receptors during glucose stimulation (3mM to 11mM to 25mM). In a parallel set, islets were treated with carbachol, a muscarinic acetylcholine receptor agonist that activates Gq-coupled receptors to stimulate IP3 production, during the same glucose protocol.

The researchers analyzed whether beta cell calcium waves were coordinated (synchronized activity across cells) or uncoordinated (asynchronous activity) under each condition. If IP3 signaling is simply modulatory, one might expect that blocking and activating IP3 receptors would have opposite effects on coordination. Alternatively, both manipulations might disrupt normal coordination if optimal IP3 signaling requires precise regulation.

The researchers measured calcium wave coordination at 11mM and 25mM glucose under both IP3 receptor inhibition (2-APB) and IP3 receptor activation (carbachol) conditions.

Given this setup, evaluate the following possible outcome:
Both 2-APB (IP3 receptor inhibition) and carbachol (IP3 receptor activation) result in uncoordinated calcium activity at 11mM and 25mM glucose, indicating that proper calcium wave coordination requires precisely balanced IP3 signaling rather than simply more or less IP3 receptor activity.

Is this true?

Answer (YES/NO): NO